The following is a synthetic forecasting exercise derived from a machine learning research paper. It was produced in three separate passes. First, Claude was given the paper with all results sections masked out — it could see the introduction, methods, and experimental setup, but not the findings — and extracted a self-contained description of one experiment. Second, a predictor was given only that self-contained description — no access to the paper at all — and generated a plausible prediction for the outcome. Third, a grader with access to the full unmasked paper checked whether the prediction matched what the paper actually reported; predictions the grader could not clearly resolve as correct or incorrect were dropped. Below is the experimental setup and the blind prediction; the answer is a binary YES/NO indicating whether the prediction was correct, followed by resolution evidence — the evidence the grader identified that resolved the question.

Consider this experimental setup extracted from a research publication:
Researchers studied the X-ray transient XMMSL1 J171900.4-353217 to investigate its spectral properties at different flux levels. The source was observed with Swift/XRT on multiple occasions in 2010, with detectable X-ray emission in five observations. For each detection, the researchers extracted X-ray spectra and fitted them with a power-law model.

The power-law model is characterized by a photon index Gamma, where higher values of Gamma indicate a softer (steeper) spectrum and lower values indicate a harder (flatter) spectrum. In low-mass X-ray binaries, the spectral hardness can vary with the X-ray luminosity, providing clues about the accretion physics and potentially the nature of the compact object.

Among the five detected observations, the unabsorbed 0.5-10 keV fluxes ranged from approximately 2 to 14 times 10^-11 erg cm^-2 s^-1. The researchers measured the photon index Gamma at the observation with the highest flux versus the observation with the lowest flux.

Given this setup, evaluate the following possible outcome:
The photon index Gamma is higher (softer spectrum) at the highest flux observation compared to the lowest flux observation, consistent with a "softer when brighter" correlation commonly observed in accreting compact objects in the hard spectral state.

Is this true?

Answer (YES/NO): NO